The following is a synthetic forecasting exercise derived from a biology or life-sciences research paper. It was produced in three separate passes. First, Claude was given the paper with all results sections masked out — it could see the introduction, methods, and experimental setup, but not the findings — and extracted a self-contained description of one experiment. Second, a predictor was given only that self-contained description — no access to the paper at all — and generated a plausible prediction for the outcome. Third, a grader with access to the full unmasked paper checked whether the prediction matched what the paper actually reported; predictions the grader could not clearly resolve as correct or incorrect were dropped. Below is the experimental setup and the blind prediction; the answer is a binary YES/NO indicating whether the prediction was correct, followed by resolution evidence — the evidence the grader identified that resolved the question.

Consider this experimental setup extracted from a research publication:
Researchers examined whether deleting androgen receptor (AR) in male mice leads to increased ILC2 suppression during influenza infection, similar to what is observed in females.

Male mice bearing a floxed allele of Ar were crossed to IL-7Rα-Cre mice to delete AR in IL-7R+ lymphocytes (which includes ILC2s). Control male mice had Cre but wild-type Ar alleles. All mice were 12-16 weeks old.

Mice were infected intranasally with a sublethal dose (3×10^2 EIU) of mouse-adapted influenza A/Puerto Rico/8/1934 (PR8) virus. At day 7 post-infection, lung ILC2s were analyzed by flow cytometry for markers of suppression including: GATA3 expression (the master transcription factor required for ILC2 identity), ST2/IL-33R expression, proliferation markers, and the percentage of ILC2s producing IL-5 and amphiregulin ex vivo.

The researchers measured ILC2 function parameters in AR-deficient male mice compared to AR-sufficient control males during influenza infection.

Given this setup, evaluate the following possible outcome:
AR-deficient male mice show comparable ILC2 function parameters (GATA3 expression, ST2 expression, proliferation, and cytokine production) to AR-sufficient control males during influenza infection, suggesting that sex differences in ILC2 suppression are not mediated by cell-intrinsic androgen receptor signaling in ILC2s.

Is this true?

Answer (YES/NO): NO